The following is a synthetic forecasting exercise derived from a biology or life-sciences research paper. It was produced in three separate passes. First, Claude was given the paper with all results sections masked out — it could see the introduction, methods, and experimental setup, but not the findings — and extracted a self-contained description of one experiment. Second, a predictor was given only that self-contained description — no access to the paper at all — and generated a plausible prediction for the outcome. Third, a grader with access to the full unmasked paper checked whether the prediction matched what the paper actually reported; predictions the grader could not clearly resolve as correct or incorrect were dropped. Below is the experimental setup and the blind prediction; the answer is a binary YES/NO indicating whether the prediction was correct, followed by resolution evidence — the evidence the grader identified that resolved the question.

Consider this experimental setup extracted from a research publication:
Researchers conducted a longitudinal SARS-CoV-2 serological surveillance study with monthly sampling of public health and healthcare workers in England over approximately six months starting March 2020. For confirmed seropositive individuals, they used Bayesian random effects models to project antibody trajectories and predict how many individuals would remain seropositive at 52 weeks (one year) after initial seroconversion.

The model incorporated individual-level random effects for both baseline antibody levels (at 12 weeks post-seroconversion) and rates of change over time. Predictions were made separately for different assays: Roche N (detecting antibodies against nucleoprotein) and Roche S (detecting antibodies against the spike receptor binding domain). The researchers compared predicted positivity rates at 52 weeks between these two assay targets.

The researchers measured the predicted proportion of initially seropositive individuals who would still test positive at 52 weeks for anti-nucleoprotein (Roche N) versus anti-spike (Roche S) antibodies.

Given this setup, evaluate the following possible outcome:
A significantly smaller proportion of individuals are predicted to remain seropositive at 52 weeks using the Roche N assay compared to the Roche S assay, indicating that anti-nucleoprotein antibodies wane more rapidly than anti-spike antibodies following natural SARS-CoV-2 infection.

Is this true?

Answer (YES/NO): YES